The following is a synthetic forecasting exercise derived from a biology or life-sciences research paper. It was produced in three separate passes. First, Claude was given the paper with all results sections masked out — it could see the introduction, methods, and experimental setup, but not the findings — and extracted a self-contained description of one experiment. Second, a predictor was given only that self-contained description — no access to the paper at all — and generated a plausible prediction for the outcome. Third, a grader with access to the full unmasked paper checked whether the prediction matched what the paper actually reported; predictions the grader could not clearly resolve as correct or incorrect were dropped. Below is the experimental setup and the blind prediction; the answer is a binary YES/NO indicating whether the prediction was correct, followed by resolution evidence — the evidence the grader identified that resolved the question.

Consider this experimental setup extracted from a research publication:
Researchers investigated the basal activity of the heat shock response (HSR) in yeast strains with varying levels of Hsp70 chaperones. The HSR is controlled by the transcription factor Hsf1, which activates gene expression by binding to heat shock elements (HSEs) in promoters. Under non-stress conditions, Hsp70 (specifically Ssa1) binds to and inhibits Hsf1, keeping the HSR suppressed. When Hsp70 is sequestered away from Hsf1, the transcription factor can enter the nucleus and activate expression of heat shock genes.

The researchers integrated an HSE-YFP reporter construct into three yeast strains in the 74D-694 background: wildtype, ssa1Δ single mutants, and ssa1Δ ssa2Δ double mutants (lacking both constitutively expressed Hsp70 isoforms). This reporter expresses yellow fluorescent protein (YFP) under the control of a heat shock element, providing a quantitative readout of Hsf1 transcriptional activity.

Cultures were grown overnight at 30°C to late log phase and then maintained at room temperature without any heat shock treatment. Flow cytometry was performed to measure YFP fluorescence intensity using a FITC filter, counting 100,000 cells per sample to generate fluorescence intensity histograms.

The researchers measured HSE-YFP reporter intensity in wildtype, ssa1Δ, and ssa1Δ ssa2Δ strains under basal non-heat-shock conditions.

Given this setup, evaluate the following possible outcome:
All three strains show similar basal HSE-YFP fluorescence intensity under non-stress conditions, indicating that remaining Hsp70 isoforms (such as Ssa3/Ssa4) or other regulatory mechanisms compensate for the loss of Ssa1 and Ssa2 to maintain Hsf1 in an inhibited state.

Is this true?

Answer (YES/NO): NO